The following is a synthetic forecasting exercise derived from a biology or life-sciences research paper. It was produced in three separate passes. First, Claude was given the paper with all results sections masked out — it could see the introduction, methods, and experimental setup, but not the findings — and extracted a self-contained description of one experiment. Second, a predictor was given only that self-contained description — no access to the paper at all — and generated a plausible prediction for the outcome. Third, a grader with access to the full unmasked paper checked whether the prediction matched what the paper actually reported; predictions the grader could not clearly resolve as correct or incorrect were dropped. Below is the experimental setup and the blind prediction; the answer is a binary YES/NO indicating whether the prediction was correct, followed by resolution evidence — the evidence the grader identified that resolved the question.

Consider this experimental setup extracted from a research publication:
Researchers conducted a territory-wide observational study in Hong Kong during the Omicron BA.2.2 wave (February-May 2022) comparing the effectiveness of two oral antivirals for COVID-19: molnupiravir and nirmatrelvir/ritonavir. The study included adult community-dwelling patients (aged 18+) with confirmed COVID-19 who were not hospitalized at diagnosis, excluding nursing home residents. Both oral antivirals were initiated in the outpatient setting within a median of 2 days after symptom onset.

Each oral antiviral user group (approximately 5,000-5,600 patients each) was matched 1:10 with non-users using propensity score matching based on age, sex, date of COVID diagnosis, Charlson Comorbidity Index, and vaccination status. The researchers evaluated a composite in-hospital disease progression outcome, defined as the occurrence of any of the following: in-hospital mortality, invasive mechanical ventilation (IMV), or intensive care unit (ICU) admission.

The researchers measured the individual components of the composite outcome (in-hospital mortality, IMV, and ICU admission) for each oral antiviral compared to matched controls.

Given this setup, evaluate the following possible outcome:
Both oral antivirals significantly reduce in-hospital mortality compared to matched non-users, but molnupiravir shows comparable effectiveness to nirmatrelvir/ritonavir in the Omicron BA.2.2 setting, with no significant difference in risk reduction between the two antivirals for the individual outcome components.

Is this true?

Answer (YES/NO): NO